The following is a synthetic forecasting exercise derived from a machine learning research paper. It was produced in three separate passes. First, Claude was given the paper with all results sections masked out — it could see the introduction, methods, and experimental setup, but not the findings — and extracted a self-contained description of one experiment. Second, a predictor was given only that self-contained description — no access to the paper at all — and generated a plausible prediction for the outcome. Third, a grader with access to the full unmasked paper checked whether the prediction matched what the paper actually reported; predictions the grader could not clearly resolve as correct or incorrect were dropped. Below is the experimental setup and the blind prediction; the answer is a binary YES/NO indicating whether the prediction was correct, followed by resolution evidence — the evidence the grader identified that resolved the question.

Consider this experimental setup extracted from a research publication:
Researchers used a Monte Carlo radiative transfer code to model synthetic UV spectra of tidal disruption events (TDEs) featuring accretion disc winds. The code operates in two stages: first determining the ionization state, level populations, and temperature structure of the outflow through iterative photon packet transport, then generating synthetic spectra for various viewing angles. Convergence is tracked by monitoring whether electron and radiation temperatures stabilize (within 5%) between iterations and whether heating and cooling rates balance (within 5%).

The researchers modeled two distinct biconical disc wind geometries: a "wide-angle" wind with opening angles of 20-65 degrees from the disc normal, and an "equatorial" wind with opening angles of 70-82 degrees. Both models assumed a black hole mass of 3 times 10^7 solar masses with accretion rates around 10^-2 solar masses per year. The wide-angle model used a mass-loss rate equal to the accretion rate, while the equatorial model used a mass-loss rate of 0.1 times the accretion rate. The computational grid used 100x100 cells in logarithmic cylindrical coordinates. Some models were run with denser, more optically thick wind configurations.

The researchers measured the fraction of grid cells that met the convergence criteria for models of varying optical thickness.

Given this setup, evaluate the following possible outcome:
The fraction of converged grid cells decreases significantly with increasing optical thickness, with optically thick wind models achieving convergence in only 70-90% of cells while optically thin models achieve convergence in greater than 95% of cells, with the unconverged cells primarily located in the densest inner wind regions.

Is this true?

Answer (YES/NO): NO